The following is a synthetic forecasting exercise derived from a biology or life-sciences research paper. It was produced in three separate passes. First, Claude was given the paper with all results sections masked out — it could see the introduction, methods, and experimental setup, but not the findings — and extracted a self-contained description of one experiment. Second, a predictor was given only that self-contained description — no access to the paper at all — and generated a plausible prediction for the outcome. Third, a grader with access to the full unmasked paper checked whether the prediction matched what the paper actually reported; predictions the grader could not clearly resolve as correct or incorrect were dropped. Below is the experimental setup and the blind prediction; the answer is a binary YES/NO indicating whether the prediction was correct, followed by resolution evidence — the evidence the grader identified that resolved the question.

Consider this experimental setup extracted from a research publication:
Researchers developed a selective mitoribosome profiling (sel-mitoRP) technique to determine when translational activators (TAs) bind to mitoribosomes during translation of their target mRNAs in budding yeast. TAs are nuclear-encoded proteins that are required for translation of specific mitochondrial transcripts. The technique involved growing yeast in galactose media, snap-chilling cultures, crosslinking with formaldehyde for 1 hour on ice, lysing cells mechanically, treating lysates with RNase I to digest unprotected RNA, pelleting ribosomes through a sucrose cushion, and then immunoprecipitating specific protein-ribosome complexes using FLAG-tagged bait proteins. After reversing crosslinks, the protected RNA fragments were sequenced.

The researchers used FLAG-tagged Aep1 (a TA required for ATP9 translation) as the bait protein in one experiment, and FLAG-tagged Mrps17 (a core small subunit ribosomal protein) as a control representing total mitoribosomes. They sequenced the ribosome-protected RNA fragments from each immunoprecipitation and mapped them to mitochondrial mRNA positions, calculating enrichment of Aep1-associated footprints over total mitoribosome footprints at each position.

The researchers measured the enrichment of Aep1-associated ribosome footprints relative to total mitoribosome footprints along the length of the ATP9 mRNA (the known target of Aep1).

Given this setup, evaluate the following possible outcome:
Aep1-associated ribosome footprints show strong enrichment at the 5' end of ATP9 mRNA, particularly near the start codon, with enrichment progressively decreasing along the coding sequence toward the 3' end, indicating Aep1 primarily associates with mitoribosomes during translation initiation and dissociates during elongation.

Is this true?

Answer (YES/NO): YES